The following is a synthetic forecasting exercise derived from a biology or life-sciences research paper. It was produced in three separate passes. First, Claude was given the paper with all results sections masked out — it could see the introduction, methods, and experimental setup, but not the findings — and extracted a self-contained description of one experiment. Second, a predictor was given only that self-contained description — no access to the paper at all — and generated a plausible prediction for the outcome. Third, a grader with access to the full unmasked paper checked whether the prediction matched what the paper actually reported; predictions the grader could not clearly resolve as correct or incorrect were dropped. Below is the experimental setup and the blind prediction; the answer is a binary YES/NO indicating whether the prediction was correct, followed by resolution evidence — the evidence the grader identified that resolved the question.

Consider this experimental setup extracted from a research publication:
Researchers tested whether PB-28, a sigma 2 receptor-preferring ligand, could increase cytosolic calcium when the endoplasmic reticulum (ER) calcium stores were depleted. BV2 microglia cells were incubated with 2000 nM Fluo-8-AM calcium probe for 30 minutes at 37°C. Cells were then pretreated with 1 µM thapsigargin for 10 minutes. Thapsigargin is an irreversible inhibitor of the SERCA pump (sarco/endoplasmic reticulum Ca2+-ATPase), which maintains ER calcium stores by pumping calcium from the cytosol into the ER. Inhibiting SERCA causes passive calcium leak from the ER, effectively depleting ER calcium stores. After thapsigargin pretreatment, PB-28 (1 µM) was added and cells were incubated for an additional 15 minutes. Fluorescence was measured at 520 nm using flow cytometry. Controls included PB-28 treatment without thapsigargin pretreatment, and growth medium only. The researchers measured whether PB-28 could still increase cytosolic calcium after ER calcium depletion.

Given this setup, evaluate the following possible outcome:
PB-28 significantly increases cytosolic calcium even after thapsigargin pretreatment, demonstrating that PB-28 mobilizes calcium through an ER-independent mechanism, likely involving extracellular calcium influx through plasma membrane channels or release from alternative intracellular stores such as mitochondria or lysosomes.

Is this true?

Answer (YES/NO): YES